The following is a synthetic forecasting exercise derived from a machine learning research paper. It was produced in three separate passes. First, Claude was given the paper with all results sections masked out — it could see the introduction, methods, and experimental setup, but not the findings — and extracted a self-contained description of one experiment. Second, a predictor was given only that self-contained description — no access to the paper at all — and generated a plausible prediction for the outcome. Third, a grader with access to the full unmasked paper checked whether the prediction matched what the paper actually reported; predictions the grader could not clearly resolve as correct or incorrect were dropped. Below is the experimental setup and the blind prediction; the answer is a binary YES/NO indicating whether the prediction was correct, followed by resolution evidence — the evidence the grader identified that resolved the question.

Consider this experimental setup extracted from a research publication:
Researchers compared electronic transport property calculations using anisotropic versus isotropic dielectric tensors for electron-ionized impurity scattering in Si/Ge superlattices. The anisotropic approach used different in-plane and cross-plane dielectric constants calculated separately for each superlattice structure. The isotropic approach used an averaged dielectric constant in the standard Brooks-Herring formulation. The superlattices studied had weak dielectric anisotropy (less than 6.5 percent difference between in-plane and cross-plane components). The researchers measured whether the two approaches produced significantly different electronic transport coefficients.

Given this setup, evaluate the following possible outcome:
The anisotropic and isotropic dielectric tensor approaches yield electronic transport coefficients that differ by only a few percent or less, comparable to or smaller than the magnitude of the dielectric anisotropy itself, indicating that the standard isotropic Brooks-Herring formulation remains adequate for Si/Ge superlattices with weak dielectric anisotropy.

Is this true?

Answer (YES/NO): YES